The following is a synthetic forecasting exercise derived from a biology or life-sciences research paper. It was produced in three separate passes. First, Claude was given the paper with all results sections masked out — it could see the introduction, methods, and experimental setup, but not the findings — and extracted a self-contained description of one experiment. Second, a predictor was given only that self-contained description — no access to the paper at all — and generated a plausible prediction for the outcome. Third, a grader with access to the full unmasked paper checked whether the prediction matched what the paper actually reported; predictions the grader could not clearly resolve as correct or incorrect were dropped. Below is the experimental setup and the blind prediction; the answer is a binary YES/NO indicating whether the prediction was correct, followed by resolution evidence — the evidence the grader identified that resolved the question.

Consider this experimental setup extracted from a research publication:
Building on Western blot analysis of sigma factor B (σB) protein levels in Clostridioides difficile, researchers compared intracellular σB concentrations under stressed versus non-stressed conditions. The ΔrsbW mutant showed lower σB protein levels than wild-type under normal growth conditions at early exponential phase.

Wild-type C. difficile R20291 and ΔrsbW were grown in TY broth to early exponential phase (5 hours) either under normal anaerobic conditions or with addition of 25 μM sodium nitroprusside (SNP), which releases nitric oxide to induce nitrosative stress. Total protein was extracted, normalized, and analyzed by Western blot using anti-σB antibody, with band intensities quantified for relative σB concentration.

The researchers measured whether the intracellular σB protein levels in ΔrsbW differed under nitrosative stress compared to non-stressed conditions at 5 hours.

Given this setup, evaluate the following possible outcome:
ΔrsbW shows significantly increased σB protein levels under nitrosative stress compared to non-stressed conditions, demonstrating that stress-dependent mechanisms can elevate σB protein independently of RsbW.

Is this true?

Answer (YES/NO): YES